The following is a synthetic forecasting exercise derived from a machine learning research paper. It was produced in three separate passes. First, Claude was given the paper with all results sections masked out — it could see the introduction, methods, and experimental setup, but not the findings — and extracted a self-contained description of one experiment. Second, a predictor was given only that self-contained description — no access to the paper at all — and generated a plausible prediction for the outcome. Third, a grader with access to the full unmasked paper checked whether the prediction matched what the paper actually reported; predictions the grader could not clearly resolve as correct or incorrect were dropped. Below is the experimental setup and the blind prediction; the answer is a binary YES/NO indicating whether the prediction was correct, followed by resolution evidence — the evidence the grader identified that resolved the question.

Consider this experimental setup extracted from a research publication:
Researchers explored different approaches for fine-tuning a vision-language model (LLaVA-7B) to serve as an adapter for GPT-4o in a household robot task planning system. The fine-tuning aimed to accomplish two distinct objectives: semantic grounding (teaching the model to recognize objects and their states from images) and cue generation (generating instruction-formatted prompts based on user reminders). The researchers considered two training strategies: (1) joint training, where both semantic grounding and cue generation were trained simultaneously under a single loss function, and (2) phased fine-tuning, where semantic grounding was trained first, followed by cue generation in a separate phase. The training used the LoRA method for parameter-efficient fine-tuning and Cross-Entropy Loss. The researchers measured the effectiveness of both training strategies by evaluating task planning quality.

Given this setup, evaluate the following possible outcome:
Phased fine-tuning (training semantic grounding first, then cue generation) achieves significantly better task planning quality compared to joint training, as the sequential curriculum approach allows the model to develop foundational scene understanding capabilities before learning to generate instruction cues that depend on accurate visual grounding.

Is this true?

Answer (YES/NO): YES